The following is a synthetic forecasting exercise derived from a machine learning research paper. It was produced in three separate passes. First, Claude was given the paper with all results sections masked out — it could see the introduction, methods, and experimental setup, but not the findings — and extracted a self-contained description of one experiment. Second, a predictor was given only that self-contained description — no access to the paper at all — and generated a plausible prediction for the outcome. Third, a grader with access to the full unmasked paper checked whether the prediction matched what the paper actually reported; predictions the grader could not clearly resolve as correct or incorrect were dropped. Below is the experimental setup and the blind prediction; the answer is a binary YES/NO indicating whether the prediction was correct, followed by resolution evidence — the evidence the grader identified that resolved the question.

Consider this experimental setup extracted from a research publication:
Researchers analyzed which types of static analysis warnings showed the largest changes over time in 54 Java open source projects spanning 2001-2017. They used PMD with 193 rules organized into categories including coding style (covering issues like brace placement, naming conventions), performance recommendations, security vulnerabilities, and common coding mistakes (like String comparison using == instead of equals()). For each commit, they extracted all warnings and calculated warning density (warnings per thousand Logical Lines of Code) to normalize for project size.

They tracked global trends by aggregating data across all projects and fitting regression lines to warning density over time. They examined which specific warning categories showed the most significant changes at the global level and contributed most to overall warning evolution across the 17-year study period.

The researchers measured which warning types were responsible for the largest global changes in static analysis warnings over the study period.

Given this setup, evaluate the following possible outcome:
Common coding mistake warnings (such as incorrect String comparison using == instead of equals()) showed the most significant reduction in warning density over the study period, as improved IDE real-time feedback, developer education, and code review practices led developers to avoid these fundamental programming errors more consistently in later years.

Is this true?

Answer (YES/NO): NO